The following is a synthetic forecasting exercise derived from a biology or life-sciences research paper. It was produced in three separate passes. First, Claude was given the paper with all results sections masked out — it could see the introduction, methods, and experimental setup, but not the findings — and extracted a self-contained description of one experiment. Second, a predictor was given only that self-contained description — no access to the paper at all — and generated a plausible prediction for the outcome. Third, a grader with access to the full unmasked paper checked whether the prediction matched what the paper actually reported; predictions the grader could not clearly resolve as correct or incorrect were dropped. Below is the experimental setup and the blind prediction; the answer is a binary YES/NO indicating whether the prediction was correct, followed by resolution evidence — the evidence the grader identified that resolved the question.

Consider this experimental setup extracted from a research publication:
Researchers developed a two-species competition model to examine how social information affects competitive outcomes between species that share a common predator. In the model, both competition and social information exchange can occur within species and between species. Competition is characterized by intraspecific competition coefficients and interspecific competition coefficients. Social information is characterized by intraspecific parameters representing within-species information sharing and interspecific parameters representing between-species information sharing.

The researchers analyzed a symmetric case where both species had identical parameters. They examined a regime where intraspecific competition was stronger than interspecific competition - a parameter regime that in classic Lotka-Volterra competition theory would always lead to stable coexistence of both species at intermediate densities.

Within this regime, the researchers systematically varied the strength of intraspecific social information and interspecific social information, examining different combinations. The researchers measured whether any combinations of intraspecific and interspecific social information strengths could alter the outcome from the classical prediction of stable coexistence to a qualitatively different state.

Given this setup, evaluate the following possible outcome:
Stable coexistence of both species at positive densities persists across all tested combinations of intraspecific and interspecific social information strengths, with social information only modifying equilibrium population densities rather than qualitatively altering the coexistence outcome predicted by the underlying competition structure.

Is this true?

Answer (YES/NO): NO